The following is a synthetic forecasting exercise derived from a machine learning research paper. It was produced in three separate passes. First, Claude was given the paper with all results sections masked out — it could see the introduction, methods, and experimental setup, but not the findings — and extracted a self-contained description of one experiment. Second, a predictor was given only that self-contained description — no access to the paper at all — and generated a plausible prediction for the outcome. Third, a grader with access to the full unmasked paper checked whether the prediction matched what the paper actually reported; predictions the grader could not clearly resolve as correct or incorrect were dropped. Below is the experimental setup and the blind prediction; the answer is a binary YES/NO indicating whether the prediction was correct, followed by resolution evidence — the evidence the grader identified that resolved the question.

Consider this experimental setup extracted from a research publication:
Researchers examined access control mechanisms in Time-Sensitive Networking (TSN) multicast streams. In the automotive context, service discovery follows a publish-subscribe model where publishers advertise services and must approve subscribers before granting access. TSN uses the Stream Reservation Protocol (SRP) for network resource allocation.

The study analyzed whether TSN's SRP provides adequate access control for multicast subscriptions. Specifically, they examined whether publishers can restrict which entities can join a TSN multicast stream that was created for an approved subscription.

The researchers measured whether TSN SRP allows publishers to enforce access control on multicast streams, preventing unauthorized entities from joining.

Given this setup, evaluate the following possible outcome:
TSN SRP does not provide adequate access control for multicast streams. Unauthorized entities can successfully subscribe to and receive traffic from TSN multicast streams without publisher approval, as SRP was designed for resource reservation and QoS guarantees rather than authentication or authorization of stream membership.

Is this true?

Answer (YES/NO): YES